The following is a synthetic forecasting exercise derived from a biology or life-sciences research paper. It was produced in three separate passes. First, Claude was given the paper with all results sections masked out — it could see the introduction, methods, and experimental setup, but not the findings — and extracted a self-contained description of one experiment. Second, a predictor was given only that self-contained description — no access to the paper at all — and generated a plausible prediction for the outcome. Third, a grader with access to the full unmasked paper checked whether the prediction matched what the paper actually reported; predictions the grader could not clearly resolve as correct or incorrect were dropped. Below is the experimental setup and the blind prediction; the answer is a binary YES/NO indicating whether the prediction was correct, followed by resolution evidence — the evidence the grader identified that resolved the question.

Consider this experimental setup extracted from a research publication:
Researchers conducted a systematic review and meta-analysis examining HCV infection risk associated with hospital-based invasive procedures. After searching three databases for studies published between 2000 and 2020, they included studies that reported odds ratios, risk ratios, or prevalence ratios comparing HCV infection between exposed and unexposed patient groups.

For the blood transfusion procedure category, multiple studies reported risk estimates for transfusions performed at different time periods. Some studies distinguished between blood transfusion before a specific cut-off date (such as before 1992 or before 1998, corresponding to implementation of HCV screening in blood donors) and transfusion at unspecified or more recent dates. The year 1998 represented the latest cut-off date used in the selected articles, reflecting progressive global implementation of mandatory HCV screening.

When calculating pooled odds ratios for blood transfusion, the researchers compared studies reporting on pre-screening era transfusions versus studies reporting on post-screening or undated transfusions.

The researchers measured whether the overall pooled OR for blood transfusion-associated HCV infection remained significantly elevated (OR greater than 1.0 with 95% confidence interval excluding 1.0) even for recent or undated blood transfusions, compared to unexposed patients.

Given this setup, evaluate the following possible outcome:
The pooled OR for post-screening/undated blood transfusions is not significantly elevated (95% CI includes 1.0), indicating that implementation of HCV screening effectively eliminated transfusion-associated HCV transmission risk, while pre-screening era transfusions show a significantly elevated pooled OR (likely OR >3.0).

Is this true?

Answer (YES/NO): NO